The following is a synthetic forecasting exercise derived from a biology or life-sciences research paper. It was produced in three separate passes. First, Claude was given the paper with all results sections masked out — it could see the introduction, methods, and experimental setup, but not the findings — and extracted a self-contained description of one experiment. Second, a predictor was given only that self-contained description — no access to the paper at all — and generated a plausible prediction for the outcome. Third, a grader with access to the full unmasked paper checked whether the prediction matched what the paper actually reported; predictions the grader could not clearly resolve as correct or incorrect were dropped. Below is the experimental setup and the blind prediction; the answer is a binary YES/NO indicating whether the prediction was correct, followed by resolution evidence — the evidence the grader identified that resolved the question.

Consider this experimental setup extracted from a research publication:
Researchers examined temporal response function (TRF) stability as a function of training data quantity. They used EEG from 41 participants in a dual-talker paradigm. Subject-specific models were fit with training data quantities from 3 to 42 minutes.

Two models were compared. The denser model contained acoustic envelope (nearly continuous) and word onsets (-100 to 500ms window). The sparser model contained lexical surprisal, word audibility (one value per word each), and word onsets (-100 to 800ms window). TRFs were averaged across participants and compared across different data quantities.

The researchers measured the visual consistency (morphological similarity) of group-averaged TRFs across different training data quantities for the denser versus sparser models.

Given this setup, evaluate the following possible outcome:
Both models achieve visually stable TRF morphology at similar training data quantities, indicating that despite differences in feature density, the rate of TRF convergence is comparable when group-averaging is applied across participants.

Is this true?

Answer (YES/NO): NO